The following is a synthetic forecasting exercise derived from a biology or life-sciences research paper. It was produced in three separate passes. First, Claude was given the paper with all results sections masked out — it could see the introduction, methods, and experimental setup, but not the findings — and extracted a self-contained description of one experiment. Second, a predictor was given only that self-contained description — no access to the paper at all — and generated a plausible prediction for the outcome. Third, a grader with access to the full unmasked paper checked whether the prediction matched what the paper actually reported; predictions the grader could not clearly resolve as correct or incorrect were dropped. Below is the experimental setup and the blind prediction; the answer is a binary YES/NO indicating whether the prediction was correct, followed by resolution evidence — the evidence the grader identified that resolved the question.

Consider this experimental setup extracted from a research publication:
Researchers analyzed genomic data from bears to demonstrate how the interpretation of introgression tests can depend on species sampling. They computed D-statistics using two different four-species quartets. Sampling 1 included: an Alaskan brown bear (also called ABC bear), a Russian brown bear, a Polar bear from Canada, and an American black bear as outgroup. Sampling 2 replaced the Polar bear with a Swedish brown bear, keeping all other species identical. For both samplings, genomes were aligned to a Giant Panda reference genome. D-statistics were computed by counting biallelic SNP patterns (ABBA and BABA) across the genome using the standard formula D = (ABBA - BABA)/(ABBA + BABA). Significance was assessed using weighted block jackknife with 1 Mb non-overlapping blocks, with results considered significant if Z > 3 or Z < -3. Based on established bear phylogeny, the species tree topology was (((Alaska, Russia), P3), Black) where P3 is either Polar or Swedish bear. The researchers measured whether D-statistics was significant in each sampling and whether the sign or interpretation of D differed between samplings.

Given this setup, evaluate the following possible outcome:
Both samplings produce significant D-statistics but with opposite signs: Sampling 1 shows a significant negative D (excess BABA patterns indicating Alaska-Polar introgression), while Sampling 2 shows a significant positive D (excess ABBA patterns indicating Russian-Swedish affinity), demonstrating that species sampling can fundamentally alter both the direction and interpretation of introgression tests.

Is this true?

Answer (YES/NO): YES